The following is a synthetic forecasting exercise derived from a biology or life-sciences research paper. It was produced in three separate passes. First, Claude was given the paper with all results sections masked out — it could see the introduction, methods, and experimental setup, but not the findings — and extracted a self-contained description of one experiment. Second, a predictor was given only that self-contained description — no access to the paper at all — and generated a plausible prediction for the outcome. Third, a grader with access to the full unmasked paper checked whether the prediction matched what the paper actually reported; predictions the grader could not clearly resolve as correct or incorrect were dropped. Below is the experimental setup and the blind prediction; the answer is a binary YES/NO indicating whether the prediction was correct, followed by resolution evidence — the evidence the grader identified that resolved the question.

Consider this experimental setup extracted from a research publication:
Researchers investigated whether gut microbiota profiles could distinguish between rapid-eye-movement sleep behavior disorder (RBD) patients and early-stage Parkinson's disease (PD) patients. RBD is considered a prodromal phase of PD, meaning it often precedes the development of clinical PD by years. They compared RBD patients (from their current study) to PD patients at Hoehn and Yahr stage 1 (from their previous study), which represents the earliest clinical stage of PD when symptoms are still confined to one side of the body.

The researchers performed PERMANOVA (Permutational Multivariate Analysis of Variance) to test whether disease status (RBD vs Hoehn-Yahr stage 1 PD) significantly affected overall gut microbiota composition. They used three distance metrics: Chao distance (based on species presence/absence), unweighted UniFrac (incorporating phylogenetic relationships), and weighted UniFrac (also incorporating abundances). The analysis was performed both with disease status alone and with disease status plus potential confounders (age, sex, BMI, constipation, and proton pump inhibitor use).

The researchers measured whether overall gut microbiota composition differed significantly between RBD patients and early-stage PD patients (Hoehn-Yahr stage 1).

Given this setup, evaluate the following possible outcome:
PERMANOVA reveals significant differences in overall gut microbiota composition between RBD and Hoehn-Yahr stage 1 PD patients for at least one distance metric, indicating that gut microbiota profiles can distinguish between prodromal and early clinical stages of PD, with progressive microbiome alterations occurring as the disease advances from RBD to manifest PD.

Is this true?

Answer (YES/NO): YES